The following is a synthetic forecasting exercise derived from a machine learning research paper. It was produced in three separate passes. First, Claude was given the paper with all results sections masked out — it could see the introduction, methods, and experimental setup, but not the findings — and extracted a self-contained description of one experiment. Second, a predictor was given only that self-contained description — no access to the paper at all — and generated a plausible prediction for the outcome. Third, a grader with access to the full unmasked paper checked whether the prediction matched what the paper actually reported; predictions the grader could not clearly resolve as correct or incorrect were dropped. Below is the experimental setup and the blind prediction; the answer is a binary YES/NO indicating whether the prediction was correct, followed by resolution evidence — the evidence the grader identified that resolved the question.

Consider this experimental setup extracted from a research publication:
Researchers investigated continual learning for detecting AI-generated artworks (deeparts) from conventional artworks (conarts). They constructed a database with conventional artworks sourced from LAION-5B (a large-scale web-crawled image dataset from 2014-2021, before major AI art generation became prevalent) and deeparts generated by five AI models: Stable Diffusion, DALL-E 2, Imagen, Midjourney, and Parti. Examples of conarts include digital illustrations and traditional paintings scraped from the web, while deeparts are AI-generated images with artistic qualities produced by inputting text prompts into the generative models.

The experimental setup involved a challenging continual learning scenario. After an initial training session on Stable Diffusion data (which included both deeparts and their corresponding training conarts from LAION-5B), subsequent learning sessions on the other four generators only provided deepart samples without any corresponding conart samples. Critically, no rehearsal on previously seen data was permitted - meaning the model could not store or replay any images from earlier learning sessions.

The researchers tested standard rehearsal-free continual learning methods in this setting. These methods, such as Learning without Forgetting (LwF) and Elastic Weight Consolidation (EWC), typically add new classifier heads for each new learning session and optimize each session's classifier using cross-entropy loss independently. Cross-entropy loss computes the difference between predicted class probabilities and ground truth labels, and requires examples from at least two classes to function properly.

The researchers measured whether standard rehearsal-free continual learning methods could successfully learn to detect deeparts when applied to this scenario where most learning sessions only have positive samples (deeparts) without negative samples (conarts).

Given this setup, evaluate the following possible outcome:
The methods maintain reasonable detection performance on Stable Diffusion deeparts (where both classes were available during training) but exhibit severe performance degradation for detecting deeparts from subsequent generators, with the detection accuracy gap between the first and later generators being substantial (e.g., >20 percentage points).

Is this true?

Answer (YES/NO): NO